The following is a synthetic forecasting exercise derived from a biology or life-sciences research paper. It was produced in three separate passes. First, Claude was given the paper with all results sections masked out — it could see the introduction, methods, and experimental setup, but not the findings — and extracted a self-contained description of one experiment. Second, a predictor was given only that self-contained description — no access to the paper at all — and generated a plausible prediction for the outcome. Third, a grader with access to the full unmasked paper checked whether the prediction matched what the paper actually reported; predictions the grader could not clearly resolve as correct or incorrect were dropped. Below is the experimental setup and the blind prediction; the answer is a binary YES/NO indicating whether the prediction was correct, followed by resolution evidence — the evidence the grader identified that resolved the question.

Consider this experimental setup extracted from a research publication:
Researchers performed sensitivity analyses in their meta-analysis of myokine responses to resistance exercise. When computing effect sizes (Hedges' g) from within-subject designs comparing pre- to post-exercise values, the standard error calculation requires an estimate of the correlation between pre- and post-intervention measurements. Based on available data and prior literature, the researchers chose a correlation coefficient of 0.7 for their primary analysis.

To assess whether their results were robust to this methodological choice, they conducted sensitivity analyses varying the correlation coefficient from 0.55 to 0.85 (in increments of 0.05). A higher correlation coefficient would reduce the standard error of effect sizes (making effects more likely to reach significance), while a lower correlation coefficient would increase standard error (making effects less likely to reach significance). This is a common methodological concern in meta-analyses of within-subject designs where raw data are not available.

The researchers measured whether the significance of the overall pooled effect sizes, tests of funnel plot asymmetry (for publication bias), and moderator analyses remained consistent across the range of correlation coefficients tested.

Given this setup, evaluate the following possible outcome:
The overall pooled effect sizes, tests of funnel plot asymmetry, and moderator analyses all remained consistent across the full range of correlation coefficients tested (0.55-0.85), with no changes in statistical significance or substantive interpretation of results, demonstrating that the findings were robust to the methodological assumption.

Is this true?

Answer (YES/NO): YES